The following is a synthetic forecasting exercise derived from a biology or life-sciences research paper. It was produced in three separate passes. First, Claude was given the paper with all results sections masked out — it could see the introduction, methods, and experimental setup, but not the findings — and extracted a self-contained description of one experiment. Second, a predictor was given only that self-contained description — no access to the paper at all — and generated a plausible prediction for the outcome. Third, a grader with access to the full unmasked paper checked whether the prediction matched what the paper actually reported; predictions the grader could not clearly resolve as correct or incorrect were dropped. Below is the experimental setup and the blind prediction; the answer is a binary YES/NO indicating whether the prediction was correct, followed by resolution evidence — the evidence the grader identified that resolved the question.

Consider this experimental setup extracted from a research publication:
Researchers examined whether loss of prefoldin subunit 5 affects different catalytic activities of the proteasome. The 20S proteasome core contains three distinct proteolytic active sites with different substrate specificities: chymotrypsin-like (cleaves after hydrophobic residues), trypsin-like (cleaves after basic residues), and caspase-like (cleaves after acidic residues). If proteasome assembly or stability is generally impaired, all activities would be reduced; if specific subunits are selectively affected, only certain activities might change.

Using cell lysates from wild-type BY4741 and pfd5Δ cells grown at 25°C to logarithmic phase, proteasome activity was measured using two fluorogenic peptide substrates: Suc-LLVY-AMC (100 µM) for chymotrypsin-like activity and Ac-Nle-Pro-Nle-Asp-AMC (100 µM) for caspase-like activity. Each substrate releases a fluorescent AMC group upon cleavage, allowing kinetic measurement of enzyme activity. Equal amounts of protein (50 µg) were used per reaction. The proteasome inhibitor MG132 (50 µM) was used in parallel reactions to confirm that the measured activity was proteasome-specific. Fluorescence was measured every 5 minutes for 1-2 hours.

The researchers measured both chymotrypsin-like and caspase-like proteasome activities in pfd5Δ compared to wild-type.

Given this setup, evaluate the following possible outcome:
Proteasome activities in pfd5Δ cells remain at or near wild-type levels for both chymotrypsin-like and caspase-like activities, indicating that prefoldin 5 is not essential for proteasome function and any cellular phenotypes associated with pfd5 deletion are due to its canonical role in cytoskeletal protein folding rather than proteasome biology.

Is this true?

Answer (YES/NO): NO